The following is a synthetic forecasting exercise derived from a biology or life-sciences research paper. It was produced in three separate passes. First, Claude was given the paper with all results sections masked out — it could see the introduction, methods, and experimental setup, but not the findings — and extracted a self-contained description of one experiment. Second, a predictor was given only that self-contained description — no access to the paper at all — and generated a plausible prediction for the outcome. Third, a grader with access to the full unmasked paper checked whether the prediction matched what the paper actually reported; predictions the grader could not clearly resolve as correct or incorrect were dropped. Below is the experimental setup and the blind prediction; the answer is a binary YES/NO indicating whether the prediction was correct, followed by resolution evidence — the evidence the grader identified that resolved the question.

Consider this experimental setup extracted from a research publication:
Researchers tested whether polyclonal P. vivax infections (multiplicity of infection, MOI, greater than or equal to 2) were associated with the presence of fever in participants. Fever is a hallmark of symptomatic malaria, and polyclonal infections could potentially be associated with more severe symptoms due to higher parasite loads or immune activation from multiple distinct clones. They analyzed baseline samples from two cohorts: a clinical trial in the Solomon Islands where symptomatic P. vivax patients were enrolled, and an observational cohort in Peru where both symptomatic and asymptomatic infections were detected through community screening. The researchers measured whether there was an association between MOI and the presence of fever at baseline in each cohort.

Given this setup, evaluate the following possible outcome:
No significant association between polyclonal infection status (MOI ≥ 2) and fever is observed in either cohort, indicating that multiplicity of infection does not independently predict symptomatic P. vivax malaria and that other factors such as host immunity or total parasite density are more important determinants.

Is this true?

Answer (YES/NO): YES